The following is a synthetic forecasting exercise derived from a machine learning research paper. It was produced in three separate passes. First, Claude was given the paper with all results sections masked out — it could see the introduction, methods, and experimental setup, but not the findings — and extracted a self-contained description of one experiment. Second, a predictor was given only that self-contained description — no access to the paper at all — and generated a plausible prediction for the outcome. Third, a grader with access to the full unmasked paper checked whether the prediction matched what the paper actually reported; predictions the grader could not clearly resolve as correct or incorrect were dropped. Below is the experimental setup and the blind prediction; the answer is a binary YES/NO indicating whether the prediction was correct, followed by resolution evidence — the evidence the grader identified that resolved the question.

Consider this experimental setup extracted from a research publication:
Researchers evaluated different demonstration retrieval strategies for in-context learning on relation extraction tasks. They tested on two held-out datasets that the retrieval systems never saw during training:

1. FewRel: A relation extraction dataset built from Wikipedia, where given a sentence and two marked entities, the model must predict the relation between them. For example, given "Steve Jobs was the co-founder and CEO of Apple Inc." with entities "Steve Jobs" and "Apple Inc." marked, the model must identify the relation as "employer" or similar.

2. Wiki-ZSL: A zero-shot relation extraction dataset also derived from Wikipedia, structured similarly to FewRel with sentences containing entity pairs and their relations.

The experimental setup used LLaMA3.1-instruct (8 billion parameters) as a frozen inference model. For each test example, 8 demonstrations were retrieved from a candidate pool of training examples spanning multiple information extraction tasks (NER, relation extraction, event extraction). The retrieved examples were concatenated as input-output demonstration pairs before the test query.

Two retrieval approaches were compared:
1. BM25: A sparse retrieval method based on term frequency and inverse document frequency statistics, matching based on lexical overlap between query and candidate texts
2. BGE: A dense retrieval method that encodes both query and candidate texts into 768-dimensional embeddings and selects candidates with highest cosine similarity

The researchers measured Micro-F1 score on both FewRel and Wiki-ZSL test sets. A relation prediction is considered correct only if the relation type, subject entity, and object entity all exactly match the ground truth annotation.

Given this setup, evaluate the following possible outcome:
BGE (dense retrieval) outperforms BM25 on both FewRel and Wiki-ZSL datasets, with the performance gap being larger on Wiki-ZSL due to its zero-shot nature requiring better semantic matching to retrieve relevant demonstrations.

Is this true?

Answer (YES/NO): NO